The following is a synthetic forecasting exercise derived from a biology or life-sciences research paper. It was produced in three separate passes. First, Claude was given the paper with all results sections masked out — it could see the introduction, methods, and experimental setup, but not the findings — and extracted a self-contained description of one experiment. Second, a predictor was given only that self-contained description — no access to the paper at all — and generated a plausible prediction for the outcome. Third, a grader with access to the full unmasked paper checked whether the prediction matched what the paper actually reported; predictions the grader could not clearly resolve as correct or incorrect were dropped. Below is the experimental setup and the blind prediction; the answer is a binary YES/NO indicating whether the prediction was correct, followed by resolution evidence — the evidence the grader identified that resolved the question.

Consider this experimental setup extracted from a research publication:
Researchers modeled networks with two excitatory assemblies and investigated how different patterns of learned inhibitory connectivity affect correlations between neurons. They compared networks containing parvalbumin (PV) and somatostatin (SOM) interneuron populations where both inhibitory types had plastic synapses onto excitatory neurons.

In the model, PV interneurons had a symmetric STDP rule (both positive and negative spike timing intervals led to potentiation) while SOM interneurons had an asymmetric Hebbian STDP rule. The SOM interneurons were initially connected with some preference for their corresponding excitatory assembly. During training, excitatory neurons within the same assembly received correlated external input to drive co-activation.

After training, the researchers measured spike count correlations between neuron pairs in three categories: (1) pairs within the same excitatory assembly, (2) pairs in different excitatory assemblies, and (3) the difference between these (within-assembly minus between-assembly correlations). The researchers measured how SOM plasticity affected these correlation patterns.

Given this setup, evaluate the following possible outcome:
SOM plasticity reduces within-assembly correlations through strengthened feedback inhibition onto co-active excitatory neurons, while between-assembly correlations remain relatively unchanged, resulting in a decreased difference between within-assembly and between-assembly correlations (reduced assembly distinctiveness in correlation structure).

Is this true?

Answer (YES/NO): NO